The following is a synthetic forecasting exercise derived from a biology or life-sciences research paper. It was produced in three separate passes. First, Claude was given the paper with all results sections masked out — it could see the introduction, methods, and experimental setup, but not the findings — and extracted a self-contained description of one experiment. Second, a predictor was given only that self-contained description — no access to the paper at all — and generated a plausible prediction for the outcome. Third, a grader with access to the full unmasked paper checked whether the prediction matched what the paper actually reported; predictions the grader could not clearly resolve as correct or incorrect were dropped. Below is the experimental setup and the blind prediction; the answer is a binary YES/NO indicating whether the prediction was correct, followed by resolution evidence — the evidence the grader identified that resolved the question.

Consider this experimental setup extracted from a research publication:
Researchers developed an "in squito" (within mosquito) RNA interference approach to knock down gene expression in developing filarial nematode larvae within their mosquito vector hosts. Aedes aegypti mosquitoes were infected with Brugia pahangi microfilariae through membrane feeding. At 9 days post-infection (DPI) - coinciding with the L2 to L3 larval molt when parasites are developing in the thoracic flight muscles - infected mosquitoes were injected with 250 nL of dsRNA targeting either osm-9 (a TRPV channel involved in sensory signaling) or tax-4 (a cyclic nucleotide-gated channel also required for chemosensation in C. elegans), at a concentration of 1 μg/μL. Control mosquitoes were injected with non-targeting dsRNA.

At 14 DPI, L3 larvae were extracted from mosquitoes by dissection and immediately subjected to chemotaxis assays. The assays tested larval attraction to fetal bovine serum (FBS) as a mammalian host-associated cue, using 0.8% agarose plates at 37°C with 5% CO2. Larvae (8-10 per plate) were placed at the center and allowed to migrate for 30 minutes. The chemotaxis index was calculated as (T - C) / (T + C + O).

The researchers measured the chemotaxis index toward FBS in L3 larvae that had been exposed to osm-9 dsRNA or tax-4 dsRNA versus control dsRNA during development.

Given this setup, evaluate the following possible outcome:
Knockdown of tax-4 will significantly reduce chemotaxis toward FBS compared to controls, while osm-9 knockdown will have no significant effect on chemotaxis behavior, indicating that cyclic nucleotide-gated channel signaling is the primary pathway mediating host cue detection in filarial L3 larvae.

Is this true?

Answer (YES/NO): NO